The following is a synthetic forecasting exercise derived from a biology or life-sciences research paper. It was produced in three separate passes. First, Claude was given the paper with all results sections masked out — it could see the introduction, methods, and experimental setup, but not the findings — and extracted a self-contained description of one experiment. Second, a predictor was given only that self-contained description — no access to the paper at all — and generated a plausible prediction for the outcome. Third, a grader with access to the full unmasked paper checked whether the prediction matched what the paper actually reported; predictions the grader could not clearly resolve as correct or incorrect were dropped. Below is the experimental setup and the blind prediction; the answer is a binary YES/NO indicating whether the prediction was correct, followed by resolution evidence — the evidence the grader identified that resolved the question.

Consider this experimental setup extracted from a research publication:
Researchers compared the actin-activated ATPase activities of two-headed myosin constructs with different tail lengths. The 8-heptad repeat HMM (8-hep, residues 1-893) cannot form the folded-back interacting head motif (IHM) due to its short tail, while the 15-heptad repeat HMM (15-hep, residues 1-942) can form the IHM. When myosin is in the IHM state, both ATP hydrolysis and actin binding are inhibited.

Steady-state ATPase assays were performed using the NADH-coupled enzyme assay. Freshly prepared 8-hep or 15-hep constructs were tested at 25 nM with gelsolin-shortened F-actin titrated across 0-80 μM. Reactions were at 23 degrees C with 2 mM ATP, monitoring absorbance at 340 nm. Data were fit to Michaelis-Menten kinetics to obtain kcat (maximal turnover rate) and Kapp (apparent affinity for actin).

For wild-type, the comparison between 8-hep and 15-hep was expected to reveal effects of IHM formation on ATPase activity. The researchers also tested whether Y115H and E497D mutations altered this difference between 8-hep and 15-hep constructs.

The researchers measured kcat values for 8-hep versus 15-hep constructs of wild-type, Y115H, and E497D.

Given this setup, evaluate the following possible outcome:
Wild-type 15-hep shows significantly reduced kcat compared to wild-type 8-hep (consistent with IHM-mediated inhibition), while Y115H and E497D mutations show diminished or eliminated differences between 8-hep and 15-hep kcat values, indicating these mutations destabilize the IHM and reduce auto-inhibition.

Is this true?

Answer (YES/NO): YES